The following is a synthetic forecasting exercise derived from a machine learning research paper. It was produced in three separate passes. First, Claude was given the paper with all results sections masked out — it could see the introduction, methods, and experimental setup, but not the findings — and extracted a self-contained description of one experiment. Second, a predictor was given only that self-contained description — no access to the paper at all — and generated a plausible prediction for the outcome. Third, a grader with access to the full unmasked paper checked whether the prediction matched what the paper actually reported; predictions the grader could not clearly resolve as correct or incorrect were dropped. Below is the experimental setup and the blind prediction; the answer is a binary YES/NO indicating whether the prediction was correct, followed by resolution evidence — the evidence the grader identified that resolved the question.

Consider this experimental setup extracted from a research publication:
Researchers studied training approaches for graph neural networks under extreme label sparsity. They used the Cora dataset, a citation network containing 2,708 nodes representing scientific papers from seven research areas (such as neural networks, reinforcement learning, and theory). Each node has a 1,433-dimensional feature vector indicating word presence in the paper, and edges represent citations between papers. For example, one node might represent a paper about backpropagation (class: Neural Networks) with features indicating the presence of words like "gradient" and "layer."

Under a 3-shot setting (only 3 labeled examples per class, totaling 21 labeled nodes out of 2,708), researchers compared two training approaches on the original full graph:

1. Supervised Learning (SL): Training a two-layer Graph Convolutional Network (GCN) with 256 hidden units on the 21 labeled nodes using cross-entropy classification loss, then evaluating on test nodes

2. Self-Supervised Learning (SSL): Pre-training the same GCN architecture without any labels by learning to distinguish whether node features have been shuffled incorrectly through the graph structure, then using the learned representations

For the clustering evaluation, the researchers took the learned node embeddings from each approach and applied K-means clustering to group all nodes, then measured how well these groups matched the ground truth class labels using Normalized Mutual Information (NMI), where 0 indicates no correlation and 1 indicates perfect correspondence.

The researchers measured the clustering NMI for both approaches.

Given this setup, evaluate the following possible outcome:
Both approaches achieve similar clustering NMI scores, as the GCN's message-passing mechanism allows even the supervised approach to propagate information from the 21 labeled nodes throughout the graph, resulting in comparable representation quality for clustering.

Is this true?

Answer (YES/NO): NO